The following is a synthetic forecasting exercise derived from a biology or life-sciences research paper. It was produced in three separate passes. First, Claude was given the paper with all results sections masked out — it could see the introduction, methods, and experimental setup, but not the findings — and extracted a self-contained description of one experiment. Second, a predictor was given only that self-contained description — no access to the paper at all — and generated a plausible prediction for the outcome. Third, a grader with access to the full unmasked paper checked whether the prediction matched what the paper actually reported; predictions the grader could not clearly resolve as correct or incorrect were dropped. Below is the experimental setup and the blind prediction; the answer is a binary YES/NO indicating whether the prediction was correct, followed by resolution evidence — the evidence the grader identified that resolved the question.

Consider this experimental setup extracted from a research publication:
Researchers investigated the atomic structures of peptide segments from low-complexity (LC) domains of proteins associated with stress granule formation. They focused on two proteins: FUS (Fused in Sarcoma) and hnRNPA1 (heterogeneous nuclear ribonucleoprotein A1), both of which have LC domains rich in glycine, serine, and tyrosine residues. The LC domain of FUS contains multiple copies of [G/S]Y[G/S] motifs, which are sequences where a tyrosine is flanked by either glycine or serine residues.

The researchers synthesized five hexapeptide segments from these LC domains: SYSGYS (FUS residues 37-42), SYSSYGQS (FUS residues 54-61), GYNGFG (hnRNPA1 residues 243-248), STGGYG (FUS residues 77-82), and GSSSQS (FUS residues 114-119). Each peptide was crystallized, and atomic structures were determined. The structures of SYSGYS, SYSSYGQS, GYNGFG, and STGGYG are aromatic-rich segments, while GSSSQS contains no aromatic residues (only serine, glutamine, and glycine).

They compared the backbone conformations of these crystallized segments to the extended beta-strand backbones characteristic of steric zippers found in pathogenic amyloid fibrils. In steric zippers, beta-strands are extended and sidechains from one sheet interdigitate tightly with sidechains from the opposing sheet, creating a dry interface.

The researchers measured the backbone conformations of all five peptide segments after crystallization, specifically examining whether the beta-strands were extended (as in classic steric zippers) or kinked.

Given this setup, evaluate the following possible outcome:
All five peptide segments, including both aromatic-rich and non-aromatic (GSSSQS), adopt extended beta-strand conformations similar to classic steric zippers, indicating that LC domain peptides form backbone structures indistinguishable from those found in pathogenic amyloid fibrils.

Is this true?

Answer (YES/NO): NO